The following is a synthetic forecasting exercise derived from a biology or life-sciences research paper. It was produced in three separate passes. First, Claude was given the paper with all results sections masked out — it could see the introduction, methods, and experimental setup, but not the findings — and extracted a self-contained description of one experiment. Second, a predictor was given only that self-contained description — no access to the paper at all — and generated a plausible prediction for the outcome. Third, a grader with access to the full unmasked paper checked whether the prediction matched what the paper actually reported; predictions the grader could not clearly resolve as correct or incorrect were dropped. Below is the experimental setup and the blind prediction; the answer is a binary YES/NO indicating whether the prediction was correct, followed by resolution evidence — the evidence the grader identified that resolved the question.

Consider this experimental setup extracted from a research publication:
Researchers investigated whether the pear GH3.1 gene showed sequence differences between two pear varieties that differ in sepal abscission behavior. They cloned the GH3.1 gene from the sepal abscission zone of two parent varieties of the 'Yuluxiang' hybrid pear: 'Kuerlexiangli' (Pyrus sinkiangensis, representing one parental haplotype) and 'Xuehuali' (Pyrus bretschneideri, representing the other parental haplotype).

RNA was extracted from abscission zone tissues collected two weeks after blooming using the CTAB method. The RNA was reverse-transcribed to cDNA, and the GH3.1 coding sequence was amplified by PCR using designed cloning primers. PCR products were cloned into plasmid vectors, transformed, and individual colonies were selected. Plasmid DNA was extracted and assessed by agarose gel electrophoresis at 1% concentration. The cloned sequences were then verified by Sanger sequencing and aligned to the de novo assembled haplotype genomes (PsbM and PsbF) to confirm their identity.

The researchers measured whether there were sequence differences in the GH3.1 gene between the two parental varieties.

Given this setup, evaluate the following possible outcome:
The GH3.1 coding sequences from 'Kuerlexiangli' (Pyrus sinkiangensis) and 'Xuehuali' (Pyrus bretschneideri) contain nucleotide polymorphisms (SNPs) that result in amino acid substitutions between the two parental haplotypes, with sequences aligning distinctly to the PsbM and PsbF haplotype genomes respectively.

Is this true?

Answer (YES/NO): NO